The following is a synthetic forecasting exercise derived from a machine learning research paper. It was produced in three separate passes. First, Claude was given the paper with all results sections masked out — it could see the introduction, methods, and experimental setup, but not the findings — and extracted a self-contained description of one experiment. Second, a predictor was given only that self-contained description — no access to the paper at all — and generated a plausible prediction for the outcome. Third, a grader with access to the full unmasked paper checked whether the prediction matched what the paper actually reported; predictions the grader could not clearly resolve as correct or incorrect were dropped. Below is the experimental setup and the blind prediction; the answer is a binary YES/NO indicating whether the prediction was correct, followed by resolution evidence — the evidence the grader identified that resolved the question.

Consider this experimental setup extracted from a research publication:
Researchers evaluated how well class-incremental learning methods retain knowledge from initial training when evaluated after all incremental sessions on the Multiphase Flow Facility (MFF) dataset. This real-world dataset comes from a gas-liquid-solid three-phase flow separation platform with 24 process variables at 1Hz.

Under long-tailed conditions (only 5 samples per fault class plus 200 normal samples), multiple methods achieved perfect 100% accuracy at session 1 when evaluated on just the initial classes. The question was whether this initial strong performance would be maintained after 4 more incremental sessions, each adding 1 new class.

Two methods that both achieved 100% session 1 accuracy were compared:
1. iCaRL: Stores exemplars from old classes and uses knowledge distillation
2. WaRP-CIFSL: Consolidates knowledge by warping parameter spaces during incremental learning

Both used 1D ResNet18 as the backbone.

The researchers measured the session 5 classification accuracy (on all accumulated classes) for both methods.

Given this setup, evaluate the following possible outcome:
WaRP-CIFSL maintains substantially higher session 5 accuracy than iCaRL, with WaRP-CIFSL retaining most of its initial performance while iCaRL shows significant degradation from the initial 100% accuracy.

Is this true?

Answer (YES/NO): YES